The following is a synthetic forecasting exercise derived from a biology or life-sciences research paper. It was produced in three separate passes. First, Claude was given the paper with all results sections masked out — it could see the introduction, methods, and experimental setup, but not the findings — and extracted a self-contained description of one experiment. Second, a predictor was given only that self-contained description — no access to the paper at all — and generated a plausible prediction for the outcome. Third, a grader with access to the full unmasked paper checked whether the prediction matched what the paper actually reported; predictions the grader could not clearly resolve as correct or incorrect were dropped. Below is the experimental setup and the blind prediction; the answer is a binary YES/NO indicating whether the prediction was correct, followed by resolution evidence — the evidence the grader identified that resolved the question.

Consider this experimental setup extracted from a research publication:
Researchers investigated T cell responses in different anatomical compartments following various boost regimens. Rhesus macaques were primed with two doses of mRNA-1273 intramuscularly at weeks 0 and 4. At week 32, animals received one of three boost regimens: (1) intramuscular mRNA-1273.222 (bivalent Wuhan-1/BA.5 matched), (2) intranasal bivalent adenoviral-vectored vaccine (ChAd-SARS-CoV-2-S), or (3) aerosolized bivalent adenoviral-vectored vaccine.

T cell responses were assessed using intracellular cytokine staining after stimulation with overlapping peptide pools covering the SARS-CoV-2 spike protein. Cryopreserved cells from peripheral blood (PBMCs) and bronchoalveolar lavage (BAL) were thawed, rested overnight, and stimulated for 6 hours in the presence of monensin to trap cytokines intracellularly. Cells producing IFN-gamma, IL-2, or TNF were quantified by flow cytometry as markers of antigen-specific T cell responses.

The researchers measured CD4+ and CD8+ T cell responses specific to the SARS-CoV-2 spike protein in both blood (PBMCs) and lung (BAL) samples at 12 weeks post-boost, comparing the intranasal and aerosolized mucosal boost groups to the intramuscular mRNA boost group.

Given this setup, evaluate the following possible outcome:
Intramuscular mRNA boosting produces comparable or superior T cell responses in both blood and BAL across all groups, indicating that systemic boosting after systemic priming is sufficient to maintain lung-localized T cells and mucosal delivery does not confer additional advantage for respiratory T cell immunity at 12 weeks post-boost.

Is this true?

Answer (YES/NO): NO